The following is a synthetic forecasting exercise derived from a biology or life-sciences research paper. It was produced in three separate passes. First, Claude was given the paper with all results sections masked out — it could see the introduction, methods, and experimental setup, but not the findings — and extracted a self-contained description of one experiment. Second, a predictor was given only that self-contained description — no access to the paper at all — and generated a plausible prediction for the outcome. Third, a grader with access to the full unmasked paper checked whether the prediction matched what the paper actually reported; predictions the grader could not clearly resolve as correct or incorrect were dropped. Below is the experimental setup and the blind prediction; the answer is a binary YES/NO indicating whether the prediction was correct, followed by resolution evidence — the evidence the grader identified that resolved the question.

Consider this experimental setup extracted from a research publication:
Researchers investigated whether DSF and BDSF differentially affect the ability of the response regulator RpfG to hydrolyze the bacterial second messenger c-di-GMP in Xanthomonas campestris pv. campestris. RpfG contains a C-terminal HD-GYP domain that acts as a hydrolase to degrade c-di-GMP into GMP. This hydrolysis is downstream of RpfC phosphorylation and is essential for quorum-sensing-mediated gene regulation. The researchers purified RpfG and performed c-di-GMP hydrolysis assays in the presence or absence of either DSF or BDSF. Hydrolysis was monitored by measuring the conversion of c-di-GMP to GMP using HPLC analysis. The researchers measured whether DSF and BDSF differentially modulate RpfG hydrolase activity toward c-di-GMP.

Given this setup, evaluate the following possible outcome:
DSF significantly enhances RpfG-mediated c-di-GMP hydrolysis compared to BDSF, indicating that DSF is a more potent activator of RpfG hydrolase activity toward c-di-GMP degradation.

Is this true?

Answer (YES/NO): NO